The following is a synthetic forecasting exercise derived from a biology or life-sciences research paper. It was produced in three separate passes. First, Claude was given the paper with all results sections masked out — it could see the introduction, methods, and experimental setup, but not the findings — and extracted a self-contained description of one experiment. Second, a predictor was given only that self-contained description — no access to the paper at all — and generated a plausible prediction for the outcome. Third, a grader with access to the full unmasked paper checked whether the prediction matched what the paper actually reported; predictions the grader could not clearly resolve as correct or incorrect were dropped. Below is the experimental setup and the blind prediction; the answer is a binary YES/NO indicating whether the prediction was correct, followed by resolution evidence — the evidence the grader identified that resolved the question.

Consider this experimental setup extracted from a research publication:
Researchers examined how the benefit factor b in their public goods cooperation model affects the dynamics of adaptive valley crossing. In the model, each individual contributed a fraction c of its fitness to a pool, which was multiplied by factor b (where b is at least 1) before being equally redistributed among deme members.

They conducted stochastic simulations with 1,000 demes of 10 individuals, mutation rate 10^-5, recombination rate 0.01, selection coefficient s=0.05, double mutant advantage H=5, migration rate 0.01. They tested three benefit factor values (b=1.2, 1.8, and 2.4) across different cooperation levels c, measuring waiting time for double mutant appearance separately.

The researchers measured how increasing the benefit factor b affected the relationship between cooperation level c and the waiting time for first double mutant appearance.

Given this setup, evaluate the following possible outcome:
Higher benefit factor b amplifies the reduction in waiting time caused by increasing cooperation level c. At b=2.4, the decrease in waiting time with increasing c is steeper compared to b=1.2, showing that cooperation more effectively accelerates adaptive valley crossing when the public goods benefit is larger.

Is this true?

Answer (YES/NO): YES